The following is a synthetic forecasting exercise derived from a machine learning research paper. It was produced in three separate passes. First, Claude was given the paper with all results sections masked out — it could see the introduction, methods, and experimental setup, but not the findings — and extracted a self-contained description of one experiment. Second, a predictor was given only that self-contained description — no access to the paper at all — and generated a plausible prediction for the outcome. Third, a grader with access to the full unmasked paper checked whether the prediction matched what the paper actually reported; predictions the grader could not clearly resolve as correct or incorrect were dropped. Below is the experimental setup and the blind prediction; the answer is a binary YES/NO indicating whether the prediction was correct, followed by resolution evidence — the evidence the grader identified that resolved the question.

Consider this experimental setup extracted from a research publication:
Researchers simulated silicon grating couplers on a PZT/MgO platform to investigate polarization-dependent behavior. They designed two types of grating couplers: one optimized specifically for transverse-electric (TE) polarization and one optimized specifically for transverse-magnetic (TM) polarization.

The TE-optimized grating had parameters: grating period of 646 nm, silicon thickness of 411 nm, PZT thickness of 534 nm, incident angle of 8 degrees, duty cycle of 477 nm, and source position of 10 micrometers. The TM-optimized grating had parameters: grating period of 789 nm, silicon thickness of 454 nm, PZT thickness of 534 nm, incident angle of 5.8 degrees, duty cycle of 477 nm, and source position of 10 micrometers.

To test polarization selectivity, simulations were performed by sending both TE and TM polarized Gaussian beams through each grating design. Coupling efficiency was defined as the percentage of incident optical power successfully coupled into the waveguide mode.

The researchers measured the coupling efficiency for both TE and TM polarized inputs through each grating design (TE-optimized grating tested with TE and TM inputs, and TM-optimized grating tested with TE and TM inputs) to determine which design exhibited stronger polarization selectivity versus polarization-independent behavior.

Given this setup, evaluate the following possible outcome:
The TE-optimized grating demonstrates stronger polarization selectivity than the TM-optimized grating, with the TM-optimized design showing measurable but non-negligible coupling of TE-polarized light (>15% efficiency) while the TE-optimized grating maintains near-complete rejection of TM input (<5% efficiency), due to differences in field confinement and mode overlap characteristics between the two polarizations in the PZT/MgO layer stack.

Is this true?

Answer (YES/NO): NO